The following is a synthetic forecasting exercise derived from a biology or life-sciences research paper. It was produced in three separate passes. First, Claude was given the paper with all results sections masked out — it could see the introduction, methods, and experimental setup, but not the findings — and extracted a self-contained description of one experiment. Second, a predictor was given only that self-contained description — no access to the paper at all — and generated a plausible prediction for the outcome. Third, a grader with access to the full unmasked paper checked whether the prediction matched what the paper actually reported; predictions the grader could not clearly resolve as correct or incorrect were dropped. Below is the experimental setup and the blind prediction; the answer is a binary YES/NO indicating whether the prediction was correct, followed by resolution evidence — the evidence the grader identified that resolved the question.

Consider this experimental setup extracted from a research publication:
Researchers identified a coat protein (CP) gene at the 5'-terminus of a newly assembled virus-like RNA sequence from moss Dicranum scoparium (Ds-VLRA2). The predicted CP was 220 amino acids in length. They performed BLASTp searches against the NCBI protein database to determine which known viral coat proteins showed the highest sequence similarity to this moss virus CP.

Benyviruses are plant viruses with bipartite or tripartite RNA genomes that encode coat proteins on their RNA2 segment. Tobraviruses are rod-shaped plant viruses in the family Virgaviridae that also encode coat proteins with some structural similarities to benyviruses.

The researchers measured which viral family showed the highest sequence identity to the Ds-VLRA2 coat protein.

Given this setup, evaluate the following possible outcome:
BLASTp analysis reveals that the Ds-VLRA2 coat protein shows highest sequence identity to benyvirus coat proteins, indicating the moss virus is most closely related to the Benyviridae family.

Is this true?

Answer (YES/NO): NO